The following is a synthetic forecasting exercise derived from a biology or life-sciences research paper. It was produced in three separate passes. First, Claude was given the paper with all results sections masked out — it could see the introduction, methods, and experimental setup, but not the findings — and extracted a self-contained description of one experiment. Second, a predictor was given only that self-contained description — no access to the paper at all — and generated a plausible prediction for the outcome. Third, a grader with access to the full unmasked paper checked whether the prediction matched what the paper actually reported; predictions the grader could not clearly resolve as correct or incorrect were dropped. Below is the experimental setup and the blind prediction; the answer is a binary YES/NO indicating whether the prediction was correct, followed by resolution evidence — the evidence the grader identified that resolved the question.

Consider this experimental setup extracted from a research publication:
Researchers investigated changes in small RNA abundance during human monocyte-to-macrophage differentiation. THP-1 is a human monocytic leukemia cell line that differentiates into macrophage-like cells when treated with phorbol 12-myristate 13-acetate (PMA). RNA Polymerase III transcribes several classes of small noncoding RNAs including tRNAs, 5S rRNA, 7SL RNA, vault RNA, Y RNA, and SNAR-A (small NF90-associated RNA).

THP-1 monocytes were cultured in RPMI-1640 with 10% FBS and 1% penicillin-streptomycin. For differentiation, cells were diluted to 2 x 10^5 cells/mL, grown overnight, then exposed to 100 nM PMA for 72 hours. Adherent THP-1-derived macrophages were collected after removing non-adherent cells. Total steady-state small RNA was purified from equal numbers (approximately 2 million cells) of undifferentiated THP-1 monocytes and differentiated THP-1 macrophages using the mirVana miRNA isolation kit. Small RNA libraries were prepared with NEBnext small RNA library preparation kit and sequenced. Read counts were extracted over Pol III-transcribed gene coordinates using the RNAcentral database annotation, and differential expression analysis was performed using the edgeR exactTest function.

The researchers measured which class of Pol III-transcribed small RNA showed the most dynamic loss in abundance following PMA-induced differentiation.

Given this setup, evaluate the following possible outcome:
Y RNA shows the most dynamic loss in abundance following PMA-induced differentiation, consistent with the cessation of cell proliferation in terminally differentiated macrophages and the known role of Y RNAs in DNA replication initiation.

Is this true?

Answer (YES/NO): NO